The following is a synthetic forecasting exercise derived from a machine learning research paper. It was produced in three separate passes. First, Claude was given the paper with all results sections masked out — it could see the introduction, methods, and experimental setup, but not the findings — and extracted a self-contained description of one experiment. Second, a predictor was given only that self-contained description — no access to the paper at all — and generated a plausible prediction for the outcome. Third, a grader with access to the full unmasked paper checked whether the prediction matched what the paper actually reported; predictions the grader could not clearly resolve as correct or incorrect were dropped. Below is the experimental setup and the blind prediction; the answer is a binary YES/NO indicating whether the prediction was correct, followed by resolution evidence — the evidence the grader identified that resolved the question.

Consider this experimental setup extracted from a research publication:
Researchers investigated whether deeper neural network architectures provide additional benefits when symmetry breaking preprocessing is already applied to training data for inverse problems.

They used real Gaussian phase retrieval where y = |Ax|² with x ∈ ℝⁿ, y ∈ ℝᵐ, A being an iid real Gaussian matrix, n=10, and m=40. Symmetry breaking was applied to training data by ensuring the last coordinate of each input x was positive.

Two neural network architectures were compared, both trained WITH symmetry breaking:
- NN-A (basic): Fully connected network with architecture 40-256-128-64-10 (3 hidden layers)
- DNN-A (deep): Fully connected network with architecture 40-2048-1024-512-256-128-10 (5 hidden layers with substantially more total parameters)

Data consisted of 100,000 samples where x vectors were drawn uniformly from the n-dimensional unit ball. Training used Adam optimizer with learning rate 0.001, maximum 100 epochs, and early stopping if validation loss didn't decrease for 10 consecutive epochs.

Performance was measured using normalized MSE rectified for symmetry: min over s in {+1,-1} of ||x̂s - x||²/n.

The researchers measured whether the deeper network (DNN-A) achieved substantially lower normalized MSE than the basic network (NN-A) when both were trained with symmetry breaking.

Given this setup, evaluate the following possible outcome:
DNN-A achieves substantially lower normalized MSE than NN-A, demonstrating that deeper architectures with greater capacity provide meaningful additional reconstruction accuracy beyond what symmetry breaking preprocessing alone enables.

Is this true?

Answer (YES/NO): NO